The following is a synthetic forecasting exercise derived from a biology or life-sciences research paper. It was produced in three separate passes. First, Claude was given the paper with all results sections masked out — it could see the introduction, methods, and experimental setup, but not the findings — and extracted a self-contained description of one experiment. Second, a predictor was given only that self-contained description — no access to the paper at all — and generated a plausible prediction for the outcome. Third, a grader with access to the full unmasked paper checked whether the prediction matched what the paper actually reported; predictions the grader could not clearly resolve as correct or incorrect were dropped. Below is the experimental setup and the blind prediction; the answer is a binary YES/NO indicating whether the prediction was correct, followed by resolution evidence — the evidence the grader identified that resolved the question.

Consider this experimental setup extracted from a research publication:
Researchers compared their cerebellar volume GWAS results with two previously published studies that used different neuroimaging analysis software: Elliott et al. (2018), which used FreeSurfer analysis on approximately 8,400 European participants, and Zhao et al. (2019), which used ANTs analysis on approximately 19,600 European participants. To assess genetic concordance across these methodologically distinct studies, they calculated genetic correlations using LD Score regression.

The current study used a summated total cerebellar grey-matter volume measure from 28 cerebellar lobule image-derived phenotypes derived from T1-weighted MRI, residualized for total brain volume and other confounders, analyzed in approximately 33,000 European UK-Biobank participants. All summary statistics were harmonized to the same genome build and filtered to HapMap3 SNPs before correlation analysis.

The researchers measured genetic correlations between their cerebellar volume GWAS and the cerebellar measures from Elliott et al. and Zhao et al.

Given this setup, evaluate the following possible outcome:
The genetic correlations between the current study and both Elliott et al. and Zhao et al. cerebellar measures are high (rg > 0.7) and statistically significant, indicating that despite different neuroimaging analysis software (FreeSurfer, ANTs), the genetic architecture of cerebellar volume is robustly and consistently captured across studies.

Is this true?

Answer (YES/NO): NO